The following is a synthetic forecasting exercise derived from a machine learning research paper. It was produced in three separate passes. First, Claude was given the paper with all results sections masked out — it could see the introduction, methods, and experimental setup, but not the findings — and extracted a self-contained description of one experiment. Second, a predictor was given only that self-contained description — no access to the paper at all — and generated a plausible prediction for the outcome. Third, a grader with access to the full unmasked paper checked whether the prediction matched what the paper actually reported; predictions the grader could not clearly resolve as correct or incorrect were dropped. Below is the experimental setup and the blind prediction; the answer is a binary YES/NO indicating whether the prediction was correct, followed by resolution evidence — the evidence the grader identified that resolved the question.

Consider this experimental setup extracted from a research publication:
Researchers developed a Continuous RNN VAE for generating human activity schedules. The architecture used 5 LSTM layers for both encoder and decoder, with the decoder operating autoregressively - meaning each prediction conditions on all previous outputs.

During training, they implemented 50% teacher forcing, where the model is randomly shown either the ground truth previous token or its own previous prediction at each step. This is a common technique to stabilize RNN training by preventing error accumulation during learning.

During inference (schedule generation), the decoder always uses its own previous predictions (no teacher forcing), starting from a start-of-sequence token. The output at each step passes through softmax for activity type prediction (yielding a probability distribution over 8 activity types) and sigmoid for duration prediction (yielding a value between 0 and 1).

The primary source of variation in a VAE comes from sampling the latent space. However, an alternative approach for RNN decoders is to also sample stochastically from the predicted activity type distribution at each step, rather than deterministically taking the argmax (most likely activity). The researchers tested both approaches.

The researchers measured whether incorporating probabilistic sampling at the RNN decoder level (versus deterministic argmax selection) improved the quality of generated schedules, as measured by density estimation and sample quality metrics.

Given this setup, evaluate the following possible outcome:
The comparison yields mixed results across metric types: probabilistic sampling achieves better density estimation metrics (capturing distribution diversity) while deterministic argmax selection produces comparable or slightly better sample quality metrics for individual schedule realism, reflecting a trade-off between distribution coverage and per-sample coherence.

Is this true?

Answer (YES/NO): NO